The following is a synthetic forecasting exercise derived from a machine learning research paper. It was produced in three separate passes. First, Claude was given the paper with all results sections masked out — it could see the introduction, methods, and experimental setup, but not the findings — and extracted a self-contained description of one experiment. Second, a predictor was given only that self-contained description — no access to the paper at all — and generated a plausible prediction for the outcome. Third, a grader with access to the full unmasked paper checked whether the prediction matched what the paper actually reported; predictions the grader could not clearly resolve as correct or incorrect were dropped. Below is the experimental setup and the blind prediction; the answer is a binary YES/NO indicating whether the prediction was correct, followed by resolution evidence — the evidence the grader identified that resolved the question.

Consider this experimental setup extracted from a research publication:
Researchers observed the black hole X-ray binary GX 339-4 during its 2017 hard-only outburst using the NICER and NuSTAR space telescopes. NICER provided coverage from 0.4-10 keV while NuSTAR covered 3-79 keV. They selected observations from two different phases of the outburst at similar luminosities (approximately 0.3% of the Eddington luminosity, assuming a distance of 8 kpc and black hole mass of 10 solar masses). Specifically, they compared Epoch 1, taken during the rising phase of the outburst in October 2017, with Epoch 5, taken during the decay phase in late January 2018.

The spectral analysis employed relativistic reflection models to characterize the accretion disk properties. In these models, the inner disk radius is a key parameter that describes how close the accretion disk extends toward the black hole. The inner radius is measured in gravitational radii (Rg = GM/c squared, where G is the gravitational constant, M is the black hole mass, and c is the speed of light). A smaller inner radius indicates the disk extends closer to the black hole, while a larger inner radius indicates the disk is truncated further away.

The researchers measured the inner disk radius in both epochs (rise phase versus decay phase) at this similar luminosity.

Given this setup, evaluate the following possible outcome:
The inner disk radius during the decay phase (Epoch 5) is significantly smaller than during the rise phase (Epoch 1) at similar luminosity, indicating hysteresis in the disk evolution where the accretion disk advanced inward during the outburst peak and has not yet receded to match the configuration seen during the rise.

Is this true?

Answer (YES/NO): YES